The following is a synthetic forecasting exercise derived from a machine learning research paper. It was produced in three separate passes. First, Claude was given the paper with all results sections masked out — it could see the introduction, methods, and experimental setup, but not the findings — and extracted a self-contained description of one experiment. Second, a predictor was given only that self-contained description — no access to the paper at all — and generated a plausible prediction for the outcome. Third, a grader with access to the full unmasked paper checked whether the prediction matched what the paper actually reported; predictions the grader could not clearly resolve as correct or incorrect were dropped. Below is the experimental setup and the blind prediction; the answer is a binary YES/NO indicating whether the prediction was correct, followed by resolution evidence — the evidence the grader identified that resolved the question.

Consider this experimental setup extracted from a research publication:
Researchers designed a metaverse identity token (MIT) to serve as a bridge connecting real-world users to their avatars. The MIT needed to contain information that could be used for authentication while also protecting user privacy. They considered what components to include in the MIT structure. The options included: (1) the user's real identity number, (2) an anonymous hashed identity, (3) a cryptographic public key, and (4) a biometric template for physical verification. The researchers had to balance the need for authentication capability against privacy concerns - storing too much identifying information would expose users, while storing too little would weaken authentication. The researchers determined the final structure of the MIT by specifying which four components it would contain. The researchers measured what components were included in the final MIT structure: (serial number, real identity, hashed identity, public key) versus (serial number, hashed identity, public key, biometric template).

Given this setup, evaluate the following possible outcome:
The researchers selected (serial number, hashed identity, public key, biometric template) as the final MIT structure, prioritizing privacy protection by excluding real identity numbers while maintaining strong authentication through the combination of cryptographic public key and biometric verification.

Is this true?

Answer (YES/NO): YES